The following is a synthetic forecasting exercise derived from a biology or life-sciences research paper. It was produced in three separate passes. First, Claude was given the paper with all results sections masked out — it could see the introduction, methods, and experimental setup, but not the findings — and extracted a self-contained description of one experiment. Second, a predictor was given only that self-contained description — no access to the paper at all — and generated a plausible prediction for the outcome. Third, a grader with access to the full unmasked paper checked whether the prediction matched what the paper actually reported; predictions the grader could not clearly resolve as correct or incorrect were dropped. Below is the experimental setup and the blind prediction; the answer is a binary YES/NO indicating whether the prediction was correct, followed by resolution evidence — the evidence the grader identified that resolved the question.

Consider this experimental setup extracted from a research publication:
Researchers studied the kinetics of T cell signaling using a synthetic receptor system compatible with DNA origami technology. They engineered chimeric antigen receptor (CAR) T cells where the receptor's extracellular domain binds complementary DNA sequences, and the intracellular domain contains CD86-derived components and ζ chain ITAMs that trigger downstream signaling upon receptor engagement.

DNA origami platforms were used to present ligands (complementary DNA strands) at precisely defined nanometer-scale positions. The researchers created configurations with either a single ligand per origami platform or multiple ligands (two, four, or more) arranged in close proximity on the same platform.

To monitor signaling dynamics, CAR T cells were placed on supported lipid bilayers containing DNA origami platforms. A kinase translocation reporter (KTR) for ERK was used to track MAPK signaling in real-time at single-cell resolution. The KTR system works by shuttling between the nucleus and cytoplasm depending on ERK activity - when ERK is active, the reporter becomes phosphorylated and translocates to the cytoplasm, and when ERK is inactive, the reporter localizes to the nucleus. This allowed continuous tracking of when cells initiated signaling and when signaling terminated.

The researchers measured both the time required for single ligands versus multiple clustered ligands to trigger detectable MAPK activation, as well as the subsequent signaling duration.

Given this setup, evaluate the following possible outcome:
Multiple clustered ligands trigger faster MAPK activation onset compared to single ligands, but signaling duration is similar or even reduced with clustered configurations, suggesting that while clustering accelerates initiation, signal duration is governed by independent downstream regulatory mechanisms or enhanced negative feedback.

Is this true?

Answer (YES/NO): YES